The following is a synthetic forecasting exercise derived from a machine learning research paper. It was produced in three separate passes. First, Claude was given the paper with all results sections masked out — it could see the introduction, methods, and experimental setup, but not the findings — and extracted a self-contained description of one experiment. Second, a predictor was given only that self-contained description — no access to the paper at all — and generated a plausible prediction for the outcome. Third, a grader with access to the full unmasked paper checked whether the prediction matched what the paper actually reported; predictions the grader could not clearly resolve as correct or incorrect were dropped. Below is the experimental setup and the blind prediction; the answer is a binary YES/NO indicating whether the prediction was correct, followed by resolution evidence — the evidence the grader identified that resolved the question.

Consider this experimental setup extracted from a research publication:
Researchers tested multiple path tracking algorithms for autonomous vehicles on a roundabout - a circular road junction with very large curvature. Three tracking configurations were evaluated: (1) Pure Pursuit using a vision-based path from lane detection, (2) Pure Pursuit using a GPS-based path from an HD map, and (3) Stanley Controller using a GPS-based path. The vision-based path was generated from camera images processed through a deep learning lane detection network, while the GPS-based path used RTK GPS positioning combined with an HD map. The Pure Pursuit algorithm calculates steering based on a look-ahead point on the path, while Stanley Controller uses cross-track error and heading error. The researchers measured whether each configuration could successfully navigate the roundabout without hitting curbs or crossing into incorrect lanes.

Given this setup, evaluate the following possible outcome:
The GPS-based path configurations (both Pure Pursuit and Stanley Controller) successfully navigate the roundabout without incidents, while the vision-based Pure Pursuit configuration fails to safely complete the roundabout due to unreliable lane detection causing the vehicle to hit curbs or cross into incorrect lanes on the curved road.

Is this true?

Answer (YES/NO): NO